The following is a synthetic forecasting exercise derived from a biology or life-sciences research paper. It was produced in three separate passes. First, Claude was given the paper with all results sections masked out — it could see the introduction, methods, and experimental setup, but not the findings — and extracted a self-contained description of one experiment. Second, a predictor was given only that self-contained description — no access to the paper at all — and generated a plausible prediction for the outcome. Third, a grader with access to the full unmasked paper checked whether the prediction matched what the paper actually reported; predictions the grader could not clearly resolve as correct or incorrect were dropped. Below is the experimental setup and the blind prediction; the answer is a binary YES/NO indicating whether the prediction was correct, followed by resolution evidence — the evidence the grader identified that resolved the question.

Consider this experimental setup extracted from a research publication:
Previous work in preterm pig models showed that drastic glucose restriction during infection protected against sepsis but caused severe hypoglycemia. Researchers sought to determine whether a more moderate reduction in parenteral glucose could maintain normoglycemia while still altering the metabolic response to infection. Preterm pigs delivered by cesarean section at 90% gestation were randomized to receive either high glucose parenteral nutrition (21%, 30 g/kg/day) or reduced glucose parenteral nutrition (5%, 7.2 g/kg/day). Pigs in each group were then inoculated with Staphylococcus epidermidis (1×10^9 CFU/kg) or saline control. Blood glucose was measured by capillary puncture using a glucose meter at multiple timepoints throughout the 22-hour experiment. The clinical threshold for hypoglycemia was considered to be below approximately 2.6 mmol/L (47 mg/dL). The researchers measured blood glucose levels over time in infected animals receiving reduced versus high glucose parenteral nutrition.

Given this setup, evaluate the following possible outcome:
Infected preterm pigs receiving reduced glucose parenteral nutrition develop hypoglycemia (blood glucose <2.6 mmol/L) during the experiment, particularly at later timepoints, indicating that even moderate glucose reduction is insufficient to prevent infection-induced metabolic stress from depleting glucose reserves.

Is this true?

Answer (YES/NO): NO